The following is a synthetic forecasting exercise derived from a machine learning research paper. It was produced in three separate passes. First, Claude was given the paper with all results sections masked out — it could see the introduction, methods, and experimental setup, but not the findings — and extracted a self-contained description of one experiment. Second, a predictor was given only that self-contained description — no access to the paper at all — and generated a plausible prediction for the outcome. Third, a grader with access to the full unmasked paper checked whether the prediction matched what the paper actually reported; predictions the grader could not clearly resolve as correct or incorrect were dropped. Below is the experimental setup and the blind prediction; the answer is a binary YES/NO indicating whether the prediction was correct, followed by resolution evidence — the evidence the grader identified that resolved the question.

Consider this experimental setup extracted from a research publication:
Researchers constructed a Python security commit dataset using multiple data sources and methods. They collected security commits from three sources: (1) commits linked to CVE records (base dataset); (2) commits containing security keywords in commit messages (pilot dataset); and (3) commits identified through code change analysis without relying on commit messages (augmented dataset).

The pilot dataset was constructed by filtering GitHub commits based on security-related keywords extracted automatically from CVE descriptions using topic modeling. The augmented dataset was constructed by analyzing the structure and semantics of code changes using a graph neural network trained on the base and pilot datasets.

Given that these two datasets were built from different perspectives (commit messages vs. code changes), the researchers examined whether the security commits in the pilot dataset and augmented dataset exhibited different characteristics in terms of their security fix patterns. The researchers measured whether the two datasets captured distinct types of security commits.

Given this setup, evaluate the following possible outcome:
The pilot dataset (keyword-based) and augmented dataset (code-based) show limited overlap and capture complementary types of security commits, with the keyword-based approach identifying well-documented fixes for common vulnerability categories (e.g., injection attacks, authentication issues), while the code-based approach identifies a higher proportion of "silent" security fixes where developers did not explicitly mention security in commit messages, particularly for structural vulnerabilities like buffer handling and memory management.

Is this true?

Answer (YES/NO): NO